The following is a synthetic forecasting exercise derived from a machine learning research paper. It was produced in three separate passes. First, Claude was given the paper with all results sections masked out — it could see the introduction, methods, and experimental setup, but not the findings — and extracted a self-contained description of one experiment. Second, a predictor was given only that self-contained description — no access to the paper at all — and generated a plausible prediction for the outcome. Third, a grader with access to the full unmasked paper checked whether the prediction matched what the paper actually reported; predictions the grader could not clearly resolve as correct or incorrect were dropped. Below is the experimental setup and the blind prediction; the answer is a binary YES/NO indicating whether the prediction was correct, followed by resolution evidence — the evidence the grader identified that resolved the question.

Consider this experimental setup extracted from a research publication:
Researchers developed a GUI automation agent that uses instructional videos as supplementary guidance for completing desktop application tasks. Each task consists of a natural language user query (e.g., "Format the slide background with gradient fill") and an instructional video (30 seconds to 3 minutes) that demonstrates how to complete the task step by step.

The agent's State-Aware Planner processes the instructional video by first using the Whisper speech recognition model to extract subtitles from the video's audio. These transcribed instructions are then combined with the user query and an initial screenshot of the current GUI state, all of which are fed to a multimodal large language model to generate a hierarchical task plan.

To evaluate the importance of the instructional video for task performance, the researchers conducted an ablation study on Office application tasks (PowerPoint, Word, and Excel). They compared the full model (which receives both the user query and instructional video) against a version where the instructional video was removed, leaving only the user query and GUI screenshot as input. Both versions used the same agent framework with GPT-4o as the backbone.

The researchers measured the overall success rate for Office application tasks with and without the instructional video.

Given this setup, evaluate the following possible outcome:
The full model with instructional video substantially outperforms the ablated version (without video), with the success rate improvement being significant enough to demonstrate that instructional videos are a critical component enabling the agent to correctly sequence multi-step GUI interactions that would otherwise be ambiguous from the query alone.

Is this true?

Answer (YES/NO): YES